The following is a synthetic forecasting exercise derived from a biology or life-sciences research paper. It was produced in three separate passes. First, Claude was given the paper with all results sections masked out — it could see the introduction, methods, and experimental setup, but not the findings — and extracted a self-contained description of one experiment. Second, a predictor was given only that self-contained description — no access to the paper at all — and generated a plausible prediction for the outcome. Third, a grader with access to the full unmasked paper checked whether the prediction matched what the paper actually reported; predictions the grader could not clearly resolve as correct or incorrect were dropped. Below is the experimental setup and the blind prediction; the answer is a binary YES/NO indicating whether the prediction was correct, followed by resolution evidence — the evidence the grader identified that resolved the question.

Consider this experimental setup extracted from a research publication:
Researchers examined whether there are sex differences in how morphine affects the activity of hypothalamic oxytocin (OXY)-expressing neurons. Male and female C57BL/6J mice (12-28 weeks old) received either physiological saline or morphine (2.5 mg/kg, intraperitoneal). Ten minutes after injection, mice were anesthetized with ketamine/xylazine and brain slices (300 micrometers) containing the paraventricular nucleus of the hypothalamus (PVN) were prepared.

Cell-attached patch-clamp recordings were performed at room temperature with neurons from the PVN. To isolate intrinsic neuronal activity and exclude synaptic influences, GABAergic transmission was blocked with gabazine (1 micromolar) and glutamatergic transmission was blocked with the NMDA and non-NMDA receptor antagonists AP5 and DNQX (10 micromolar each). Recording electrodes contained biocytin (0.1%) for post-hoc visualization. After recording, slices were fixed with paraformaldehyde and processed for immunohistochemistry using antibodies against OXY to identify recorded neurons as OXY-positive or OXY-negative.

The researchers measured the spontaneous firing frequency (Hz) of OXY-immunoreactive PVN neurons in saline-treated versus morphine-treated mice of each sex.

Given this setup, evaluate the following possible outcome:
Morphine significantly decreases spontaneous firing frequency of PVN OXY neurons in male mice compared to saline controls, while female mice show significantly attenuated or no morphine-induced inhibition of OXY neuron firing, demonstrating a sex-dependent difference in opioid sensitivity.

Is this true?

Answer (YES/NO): NO